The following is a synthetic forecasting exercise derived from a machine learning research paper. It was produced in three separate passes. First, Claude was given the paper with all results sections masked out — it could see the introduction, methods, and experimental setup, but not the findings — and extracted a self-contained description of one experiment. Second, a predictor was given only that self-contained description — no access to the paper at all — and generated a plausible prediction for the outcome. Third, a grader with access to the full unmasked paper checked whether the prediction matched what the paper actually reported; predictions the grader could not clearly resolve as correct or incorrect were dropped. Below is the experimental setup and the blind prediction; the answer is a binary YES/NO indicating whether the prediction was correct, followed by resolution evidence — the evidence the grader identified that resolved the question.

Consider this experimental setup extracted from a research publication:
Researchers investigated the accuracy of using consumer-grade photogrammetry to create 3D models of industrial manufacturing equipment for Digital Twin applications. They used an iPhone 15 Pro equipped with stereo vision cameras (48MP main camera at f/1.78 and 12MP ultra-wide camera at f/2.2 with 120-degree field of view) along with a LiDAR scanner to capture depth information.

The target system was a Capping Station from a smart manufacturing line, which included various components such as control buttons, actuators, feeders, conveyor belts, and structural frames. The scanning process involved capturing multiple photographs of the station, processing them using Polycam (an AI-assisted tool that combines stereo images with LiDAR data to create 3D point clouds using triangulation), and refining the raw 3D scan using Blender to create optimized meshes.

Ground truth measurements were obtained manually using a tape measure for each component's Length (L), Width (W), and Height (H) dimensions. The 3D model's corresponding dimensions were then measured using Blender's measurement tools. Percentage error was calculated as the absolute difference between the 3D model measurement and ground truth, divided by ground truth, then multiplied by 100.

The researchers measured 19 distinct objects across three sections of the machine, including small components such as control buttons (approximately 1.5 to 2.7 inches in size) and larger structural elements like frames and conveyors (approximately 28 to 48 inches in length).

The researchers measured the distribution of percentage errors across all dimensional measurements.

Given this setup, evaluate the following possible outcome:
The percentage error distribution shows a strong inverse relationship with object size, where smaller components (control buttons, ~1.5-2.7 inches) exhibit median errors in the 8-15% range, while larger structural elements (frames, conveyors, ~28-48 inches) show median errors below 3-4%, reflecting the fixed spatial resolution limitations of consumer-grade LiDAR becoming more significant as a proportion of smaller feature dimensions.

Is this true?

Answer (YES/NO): NO